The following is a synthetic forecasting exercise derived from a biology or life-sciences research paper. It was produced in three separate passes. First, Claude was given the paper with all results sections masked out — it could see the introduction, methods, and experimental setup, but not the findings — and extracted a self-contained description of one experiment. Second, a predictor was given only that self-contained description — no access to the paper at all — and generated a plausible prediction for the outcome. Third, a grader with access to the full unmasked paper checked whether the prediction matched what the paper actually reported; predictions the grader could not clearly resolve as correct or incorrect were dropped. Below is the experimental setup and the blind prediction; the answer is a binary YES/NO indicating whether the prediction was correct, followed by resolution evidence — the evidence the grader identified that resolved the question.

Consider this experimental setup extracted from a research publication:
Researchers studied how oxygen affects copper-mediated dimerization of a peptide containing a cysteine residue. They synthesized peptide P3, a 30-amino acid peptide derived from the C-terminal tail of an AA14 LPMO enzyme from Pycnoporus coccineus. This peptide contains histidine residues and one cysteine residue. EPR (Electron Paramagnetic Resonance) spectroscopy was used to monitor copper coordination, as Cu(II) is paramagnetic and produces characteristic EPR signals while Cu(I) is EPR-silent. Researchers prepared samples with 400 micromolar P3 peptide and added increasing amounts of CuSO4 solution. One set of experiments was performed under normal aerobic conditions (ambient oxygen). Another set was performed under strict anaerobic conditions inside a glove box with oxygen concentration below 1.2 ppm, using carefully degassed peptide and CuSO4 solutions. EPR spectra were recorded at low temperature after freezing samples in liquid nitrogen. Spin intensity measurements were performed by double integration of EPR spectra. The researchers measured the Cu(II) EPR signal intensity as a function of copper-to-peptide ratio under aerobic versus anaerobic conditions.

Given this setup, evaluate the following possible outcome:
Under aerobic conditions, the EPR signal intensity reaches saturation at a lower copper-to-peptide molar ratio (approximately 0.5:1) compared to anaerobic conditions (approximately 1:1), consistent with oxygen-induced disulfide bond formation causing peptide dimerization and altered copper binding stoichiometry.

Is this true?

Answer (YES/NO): NO